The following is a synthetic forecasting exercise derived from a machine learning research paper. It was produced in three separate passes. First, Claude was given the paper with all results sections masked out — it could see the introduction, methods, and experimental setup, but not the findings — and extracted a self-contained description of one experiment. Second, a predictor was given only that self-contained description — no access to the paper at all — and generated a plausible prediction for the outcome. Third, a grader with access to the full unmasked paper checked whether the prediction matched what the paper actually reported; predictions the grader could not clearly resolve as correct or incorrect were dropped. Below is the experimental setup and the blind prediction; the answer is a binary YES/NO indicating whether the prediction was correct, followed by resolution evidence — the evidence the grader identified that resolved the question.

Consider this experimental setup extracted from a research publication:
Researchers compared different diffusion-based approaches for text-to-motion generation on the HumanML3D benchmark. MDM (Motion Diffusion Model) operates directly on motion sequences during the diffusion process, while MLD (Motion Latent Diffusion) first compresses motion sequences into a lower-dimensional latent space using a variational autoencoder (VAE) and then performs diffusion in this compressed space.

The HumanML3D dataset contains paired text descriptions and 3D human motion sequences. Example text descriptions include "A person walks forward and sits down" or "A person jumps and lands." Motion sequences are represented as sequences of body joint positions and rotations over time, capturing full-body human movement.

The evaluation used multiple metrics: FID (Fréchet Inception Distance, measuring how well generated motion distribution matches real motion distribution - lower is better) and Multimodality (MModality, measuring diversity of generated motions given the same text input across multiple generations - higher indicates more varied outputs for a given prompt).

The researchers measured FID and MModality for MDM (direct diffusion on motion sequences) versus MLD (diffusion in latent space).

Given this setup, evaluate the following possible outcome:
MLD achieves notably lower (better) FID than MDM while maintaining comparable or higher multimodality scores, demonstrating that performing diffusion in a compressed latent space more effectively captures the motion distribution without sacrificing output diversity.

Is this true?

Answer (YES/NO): NO